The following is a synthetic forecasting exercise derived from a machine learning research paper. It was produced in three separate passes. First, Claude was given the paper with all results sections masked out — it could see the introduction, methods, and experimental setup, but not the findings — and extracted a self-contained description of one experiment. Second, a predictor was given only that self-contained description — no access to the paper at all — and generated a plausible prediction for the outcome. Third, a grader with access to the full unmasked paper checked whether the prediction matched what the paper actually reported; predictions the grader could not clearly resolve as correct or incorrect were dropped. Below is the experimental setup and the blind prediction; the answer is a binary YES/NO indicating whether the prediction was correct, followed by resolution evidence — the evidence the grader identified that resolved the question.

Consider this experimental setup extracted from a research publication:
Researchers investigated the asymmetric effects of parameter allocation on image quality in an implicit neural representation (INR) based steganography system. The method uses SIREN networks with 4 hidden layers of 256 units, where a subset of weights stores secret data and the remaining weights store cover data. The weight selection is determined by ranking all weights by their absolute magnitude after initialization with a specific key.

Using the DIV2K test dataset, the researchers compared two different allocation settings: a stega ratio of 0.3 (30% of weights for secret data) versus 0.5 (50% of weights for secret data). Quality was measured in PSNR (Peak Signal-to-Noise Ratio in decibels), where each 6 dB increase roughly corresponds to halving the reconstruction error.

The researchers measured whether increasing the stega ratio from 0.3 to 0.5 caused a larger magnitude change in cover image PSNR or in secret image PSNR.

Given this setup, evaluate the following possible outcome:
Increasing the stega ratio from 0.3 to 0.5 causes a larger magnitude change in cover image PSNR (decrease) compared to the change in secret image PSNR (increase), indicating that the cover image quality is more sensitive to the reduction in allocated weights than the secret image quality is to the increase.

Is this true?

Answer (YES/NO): YES